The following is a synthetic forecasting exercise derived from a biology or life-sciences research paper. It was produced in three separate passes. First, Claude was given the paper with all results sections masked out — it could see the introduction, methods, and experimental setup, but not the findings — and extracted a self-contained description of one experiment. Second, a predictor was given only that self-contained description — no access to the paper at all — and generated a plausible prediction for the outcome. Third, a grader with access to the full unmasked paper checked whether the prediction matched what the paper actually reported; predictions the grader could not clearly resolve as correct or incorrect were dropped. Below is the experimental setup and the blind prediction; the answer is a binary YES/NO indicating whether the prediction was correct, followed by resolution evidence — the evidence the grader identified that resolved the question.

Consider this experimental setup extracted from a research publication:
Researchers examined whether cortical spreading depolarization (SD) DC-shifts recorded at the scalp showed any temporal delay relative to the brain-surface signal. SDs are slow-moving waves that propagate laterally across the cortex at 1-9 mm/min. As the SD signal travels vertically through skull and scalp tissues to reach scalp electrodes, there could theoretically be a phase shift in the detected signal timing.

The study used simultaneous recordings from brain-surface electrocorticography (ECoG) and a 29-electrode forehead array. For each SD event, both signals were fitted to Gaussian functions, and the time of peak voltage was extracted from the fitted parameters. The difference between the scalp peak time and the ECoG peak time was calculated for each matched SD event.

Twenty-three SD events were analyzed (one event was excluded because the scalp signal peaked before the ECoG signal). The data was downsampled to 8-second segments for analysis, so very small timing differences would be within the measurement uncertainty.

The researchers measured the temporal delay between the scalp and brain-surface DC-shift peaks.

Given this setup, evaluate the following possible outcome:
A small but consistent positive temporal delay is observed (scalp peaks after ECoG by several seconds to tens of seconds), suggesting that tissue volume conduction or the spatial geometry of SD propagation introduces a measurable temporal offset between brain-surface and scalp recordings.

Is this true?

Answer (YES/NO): YES